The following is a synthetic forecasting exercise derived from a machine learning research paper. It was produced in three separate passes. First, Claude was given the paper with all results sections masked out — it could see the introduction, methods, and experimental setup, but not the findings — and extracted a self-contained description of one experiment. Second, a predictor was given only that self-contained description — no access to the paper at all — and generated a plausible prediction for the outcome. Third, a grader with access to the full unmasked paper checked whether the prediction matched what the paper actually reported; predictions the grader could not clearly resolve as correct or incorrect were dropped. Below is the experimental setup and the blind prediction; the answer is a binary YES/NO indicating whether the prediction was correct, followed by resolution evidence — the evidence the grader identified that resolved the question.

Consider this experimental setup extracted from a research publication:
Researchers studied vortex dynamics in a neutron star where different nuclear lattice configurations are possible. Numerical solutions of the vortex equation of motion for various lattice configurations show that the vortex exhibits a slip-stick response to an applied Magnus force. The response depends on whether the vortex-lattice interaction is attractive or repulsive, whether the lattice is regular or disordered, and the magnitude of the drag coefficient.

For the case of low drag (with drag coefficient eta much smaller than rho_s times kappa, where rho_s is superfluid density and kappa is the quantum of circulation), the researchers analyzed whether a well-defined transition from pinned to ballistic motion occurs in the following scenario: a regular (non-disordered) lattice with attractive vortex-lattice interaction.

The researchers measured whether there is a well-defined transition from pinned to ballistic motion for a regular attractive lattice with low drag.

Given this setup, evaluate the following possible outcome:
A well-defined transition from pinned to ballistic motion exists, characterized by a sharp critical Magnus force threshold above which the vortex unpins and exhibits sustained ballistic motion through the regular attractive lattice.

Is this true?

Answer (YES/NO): YES